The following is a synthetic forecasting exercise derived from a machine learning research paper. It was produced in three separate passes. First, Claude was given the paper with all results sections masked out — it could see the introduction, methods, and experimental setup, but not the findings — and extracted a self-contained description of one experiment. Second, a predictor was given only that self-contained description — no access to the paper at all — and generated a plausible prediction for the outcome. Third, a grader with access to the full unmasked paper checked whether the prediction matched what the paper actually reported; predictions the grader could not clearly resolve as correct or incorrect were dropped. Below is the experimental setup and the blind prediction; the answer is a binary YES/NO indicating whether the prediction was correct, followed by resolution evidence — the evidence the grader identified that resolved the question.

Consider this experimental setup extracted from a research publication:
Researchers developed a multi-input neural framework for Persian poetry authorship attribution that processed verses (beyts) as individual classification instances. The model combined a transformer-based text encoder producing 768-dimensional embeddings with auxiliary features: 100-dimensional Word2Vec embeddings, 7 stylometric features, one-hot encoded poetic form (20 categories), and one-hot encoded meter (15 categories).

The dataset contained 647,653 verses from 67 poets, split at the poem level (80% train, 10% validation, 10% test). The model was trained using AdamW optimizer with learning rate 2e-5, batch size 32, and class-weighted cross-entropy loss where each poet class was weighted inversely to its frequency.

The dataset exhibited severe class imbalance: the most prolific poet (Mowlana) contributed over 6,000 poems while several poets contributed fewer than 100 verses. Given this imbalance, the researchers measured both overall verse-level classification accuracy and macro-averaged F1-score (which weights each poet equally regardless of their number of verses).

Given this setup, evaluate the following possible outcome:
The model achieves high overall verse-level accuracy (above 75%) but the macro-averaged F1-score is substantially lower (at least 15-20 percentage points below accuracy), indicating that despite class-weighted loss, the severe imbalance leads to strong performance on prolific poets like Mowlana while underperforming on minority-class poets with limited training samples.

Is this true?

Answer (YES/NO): NO